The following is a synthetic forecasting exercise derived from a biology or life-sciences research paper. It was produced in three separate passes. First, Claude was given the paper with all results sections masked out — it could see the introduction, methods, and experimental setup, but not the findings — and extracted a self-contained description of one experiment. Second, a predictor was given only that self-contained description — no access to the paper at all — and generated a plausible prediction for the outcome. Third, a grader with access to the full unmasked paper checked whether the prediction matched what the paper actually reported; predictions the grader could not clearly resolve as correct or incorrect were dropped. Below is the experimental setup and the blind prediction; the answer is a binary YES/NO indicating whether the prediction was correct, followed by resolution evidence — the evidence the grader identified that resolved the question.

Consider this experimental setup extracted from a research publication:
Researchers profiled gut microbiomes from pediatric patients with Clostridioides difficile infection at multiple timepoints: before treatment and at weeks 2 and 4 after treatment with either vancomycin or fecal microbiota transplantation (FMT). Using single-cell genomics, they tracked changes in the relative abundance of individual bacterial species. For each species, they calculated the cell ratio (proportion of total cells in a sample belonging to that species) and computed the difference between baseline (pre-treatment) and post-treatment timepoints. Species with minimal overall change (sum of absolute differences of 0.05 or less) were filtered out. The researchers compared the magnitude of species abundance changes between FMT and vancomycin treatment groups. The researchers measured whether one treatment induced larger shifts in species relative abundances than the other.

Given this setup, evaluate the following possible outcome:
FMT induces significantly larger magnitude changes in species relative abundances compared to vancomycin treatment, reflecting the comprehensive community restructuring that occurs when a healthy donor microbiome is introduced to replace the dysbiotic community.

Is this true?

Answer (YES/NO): NO